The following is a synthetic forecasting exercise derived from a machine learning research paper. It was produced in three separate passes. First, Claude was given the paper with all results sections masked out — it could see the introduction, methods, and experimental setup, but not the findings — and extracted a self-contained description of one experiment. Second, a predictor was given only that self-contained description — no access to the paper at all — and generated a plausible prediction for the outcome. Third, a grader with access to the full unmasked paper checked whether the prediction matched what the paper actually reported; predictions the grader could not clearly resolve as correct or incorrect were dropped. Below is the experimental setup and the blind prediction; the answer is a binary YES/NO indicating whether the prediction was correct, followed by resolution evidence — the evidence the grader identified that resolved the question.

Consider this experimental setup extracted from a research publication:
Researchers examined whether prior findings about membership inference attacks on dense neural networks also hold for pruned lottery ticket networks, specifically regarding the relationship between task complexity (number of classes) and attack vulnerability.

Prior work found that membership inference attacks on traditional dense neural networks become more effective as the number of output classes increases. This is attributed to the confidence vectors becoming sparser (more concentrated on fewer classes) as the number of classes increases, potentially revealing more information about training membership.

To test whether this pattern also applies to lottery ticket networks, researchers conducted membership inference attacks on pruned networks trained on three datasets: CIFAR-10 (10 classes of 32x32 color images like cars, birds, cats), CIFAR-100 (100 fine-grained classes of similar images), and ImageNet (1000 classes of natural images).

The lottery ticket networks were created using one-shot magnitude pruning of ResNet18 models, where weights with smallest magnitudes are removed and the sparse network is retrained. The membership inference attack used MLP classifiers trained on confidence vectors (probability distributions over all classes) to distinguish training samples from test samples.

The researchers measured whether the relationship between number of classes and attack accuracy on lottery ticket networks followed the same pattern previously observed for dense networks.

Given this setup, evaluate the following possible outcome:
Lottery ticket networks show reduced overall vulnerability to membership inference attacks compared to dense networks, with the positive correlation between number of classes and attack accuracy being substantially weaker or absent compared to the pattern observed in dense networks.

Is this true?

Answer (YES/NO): NO